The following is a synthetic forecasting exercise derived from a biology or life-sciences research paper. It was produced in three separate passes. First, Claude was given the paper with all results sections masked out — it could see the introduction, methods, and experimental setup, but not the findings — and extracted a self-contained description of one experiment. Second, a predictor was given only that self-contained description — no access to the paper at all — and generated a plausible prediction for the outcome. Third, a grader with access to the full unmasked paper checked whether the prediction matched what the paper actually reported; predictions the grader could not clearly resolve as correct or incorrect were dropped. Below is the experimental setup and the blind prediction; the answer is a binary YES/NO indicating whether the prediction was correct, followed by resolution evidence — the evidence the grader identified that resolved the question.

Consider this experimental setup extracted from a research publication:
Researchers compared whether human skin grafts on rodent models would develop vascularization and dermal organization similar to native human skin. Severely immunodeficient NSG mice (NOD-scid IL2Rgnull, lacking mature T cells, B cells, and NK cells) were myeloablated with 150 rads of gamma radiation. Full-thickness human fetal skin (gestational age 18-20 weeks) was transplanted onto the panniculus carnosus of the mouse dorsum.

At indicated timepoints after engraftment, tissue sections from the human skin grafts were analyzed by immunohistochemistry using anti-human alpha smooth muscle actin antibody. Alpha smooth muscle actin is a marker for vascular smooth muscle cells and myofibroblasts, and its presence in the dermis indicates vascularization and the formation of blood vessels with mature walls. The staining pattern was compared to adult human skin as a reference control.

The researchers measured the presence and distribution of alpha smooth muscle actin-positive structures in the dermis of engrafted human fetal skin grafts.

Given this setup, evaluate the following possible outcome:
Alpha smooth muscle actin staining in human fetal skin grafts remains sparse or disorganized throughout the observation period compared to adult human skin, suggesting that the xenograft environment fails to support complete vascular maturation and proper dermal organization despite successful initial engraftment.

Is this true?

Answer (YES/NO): NO